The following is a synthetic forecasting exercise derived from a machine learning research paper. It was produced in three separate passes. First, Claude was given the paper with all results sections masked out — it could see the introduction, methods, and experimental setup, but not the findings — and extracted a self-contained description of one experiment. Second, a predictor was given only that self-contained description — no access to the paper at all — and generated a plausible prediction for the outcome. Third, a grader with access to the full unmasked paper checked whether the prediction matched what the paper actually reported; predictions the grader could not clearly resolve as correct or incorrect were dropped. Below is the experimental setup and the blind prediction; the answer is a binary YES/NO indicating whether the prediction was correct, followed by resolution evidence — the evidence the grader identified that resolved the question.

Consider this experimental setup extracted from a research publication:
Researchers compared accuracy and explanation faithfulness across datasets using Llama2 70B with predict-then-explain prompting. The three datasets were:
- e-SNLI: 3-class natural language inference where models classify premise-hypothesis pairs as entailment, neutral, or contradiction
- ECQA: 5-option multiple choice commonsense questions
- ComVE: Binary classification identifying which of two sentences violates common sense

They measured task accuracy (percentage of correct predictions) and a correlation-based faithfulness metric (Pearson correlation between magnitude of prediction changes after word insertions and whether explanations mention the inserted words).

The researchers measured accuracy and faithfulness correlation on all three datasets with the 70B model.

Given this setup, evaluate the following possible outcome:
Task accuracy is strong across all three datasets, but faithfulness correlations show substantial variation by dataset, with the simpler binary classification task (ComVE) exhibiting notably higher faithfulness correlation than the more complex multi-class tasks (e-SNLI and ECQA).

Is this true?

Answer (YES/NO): NO